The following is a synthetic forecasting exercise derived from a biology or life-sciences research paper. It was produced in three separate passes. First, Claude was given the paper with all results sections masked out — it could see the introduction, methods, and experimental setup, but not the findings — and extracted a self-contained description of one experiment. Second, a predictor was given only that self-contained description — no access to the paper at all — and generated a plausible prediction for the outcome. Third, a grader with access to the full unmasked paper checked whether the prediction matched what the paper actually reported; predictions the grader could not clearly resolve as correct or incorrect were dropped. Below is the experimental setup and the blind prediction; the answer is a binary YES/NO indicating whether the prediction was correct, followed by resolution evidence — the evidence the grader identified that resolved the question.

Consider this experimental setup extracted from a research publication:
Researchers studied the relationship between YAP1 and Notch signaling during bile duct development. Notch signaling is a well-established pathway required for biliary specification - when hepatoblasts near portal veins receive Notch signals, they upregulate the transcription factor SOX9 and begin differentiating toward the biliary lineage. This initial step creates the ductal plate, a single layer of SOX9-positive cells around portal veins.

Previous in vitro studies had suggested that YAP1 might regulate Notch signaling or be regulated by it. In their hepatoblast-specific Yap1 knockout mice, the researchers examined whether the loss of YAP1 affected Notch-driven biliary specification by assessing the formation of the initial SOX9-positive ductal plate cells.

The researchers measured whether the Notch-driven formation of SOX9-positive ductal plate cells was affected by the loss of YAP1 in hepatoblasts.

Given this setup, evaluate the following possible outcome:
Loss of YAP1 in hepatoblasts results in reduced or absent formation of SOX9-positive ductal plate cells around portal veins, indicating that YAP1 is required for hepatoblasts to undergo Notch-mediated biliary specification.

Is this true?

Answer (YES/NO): NO